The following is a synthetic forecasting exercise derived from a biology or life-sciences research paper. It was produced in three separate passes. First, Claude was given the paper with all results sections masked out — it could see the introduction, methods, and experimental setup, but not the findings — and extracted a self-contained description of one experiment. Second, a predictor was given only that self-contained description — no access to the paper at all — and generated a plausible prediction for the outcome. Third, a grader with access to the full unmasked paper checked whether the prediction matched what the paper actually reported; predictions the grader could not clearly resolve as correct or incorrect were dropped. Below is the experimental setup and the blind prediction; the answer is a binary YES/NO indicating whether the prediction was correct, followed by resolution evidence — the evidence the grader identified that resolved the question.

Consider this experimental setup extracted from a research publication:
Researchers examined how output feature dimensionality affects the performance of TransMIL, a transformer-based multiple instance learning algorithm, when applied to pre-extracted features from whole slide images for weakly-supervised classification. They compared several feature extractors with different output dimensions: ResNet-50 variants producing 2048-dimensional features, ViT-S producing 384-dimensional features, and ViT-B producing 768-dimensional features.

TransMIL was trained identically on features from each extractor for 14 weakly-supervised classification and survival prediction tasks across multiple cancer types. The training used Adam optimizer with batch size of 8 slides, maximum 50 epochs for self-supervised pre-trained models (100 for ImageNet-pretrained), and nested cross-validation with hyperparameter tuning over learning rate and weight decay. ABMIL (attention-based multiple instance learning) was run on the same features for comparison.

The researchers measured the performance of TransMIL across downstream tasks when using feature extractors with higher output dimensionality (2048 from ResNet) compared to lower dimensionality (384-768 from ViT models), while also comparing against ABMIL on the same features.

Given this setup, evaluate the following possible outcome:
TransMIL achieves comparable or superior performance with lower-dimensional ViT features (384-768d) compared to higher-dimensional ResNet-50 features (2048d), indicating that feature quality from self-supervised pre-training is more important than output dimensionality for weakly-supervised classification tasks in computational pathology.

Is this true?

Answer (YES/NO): NO